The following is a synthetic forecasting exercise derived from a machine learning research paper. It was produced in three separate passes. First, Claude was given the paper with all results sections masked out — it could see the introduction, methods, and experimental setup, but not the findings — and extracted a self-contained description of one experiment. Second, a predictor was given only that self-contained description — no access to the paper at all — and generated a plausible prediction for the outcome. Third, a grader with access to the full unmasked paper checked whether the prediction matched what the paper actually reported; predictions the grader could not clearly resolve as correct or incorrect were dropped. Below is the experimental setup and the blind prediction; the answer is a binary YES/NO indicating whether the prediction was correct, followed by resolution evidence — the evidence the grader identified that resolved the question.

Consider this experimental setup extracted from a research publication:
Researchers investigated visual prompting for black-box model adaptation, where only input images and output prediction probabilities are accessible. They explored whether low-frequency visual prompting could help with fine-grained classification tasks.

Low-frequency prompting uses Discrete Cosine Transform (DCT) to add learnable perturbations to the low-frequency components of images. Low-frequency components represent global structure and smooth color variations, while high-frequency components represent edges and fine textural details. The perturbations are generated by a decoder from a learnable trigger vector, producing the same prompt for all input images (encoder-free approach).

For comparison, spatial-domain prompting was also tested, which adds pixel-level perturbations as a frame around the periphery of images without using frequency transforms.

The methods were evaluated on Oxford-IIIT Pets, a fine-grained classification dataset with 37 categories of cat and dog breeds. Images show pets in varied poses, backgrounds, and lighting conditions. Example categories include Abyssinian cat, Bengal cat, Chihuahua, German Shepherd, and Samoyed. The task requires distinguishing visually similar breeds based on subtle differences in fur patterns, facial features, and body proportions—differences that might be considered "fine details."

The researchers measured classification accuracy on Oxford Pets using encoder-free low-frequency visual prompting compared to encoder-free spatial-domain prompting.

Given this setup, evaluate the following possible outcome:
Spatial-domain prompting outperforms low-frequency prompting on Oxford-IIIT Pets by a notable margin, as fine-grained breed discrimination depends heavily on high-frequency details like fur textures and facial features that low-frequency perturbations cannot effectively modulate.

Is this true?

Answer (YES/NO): NO